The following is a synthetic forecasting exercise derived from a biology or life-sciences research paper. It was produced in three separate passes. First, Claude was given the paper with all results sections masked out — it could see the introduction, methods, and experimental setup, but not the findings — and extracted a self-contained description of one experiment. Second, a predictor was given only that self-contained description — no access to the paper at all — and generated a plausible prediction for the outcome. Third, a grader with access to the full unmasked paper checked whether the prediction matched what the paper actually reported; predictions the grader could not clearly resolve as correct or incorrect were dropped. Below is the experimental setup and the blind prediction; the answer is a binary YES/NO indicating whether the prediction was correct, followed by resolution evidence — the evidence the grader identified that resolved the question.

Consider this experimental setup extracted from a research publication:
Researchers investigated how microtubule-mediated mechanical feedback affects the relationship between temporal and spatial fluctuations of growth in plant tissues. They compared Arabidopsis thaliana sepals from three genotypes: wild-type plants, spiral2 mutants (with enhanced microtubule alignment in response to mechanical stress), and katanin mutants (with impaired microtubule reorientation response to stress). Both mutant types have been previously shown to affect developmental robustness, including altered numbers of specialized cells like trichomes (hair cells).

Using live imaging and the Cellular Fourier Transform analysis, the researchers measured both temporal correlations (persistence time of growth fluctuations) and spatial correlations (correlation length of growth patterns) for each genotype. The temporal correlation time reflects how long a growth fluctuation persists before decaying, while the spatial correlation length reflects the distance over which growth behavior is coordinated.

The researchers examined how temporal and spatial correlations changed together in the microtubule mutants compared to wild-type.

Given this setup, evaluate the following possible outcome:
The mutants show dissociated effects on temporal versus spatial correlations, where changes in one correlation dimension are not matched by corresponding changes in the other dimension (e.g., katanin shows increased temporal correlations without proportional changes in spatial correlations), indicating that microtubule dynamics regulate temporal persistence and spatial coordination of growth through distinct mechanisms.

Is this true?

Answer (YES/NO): NO